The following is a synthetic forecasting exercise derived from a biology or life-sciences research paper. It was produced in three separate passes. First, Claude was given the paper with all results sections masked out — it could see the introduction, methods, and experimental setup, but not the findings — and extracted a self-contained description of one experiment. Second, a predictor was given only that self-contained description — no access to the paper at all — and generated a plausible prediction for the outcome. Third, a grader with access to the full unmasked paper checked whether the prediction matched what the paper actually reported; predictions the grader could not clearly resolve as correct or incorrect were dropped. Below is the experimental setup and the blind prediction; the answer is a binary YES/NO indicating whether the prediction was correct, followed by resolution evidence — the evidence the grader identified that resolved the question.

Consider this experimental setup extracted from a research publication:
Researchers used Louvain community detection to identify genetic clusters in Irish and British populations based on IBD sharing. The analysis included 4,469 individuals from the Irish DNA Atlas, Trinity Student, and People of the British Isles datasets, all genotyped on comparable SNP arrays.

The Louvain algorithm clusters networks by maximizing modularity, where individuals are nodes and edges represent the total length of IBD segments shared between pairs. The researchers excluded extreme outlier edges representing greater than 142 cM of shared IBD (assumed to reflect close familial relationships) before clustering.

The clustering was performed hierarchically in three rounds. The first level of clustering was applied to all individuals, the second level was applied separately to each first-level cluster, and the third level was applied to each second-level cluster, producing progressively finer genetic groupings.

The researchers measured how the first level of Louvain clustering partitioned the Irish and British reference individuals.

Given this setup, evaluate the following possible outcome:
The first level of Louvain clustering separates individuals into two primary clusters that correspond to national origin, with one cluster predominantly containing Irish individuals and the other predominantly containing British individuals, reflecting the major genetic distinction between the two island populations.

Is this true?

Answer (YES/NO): YES